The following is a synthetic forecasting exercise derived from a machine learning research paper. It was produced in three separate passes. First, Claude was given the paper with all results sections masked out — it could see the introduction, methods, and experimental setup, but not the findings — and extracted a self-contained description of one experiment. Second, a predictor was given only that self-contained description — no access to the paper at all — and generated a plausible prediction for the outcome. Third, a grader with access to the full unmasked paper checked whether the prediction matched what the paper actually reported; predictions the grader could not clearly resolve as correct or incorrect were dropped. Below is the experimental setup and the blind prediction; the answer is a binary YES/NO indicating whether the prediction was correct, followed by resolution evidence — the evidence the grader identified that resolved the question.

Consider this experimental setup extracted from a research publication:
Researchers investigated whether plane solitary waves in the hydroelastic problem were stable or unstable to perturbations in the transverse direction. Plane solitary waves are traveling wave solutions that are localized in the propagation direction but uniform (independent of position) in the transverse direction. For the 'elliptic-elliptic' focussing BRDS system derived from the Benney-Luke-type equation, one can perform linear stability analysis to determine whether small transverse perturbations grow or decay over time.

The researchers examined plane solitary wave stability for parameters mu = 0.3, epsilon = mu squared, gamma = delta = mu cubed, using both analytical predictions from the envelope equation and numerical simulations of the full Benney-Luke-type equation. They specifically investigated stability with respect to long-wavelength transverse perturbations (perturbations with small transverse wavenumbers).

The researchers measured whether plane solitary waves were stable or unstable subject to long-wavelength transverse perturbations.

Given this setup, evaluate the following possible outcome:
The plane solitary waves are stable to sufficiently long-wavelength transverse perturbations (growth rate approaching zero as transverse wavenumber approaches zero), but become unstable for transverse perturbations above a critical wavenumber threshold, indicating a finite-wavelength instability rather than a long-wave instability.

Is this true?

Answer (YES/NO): NO